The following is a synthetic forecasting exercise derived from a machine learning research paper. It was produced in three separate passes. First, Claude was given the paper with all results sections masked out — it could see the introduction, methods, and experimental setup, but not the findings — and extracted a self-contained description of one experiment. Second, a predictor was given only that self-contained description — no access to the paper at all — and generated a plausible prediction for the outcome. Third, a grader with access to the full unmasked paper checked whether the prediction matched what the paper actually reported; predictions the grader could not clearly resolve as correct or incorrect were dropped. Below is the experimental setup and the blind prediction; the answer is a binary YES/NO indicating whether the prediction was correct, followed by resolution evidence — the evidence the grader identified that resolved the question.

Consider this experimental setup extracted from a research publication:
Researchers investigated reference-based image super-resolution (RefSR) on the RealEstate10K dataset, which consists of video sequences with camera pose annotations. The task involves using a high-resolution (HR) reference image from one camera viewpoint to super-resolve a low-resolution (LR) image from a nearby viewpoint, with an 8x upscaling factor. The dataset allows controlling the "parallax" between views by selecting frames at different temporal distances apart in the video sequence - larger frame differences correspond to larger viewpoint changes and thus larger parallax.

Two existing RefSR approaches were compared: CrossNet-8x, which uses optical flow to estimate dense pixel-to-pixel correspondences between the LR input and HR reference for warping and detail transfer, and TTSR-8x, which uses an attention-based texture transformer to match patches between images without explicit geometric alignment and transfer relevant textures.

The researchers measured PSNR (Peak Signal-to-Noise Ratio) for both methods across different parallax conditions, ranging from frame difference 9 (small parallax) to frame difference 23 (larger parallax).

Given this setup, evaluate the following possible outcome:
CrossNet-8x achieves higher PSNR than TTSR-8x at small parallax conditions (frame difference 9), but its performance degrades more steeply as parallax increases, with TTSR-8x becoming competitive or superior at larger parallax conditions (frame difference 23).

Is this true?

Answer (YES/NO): YES